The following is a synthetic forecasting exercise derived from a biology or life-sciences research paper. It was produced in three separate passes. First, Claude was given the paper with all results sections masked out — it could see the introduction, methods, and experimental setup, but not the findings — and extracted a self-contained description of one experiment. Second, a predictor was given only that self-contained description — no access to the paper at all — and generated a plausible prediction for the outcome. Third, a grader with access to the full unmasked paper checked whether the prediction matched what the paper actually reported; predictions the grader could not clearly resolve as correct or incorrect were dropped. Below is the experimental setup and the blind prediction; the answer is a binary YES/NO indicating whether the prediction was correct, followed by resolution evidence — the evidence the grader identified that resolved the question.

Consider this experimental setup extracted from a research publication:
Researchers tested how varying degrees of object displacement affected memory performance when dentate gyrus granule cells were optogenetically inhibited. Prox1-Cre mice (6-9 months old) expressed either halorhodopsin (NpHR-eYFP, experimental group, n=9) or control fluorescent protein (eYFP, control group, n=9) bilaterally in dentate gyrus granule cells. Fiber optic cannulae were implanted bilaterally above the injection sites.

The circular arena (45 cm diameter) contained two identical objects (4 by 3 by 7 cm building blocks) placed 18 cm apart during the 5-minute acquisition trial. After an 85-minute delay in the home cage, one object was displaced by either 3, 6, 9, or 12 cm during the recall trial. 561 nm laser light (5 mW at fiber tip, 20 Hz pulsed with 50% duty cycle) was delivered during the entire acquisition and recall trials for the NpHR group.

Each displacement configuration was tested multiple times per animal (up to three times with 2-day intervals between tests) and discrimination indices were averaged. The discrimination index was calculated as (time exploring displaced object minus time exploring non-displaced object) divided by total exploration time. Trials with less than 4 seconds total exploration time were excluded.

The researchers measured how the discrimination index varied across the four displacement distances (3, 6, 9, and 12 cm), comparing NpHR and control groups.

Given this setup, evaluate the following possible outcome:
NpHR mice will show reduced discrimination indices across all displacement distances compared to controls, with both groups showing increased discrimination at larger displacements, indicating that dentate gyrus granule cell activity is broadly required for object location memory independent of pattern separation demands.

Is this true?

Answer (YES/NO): NO